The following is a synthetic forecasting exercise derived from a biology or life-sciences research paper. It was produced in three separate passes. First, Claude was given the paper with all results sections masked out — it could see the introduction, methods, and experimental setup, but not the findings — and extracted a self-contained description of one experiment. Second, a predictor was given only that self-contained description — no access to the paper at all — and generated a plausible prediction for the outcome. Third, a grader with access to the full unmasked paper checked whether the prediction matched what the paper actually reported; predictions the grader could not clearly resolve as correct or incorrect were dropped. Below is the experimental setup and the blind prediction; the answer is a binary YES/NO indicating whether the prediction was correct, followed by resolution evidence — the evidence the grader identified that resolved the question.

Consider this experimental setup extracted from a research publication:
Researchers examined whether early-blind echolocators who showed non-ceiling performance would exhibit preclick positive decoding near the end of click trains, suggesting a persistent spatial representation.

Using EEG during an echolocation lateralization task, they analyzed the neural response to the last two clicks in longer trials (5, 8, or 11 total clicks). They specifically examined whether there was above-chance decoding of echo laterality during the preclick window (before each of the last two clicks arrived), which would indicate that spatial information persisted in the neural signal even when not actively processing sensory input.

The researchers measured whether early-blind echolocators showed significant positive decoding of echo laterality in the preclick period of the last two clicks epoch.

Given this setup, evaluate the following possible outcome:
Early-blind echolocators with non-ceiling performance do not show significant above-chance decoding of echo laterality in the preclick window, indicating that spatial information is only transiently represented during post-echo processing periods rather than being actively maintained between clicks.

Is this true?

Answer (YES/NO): NO